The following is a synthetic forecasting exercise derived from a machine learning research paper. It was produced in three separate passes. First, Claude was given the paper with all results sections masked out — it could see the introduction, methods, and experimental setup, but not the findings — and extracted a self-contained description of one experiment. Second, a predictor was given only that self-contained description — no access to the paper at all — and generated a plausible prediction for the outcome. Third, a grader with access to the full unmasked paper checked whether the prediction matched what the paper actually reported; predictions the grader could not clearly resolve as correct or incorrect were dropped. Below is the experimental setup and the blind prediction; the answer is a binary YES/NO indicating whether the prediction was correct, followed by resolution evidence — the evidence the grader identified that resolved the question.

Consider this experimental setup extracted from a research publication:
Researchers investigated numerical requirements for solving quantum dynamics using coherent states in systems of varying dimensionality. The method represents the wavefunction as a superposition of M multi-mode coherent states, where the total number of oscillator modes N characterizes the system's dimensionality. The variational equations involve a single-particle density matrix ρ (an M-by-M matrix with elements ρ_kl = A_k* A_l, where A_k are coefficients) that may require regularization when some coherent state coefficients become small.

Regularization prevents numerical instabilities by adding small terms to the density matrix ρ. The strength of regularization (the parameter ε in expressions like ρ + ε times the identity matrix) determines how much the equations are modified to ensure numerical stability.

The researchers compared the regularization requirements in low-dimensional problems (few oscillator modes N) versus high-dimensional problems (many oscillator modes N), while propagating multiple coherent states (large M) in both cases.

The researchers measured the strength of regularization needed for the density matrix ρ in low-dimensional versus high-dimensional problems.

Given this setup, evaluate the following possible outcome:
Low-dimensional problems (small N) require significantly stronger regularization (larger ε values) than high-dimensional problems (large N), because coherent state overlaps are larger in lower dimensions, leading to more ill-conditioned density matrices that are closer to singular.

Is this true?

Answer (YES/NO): YES